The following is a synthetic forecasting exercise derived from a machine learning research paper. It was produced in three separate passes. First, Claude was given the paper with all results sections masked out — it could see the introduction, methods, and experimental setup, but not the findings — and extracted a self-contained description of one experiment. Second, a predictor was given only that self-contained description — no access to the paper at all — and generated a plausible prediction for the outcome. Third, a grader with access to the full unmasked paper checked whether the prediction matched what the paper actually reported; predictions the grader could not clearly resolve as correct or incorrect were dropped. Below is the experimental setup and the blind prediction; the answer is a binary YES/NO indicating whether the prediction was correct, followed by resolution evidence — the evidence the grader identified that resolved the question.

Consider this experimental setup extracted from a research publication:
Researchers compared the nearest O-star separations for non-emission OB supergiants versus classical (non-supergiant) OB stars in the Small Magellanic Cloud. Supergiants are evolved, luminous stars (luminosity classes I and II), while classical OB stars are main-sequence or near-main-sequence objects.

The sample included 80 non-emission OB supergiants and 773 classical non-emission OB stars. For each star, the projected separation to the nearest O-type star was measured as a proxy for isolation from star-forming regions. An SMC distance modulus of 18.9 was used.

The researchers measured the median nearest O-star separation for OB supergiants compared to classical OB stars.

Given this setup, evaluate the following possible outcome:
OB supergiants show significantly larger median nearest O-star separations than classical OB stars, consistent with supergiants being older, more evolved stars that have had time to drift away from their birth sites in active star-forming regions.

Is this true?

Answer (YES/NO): NO